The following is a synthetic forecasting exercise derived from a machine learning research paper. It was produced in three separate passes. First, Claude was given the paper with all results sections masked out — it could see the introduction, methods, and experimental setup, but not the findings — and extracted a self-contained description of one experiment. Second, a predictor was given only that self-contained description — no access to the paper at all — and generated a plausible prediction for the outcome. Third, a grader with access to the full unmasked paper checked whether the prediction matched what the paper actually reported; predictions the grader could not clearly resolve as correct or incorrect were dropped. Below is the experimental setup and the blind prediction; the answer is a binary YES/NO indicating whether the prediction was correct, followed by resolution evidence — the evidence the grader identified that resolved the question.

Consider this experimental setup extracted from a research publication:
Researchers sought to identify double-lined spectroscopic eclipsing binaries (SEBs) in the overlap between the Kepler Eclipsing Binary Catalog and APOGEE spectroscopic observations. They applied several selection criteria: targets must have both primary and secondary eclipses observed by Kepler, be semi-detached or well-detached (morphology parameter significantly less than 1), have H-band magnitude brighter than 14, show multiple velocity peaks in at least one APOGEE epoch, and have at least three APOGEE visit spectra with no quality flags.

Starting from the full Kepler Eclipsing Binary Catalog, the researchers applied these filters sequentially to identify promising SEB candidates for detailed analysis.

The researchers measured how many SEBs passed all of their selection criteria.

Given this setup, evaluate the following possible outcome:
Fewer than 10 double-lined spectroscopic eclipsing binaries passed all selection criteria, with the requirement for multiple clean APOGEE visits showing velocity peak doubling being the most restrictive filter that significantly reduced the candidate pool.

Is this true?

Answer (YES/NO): NO